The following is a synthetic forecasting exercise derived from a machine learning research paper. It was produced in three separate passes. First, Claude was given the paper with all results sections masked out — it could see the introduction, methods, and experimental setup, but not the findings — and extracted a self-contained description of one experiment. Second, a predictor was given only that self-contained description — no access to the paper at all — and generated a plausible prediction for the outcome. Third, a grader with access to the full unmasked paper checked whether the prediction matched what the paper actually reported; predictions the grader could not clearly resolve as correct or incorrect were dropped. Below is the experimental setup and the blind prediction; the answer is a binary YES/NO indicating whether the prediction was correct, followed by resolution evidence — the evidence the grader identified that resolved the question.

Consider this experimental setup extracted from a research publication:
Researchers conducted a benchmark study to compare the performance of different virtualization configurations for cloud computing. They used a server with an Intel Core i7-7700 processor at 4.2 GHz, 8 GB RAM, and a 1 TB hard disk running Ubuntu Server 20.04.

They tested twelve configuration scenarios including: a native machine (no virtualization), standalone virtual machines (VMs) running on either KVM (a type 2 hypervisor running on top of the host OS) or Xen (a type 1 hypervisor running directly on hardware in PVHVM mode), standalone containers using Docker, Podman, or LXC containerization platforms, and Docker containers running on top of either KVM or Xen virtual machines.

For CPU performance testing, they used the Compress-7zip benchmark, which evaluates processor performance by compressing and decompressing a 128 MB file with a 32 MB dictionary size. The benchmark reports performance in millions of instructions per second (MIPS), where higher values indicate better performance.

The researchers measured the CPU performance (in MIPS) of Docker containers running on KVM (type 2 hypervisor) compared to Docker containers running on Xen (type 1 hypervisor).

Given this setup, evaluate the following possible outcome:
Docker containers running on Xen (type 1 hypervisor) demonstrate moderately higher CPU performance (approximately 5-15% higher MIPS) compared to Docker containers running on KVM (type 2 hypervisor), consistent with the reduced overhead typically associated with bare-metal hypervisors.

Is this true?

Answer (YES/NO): NO